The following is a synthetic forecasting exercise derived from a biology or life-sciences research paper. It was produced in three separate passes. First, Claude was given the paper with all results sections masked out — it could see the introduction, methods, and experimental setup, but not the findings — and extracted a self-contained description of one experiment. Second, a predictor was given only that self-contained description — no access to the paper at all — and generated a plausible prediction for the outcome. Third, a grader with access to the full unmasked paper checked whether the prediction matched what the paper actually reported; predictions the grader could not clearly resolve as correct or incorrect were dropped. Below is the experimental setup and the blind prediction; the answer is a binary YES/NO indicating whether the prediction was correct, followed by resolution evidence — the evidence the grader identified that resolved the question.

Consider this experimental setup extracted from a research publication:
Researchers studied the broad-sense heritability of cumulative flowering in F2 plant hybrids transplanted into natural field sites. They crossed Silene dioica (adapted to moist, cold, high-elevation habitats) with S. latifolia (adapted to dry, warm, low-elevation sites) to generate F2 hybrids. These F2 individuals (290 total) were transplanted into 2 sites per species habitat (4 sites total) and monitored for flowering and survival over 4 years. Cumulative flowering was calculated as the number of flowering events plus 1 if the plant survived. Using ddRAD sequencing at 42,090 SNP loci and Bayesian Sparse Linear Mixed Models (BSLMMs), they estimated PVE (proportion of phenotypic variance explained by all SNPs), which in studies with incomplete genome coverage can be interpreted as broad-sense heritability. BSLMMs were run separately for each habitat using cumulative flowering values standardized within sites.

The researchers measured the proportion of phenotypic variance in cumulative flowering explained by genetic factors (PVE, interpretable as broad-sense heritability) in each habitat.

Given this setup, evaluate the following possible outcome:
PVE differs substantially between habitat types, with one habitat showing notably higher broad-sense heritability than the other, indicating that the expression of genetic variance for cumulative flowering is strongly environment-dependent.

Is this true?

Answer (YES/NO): NO